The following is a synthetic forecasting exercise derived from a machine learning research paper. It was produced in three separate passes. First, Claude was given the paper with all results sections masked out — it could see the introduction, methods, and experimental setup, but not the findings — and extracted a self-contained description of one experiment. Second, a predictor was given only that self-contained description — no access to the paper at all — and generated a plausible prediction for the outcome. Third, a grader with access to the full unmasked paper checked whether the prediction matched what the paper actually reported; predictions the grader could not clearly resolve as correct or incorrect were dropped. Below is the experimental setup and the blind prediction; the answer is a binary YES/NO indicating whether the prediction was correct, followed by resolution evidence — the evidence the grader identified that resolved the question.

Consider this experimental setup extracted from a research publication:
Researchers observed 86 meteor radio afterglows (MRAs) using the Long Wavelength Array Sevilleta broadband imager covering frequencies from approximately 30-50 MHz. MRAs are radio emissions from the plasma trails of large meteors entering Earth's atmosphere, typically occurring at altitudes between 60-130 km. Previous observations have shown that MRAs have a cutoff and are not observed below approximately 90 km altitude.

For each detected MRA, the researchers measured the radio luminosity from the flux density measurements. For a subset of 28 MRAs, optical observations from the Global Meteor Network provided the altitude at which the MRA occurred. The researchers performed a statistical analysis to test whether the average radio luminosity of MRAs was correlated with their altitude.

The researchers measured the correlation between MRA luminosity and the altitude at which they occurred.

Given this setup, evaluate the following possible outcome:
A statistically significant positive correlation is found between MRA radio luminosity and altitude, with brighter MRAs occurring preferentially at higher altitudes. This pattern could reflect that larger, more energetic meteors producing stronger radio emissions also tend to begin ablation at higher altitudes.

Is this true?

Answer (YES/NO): YES